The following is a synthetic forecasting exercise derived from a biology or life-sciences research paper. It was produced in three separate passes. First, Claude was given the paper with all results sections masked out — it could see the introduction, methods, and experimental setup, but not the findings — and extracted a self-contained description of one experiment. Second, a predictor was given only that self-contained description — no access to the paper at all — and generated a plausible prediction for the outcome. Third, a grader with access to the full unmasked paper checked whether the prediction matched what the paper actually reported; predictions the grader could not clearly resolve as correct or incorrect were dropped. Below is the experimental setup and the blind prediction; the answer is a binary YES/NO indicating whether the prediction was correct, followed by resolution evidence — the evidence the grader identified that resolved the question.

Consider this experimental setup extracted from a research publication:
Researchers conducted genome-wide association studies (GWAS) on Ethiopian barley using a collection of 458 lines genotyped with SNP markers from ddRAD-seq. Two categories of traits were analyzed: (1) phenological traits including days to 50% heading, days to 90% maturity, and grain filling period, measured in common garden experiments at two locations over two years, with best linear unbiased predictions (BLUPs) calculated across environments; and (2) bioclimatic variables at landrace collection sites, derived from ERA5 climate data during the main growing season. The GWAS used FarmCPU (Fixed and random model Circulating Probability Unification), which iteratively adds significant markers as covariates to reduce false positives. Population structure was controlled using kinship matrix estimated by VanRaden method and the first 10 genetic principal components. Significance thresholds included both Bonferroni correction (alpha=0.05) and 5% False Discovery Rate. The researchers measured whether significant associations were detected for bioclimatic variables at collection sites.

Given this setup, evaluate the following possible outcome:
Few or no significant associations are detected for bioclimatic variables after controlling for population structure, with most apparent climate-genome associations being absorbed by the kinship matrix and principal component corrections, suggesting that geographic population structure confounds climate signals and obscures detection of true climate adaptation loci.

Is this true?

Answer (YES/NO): NO